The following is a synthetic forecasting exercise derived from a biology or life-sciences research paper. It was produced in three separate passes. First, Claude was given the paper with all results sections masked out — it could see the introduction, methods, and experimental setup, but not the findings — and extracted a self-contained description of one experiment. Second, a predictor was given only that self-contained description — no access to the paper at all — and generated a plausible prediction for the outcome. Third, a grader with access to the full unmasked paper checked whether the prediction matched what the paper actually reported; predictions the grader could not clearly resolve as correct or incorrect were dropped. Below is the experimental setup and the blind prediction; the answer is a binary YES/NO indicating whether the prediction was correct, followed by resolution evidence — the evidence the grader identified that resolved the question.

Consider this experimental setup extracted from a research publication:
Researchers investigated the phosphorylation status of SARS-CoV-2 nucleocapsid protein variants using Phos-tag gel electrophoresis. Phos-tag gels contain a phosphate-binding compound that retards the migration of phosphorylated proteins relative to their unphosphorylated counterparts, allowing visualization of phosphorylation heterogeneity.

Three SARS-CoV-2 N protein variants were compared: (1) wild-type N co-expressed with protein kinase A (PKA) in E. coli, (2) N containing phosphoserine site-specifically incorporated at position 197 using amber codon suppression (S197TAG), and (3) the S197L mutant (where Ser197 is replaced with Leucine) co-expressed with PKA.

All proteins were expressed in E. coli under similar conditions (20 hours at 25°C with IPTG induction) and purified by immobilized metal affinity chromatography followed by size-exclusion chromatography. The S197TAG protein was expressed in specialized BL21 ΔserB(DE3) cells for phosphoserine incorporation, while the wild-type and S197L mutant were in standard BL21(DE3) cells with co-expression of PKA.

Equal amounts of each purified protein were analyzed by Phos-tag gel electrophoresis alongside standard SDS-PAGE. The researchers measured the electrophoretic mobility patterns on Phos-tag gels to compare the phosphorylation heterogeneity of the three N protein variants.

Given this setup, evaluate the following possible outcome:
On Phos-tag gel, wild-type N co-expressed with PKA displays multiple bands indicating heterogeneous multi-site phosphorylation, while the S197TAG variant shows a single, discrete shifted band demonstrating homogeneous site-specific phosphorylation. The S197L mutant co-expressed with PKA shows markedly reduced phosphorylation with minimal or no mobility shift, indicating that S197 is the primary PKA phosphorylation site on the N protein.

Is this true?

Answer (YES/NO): NO